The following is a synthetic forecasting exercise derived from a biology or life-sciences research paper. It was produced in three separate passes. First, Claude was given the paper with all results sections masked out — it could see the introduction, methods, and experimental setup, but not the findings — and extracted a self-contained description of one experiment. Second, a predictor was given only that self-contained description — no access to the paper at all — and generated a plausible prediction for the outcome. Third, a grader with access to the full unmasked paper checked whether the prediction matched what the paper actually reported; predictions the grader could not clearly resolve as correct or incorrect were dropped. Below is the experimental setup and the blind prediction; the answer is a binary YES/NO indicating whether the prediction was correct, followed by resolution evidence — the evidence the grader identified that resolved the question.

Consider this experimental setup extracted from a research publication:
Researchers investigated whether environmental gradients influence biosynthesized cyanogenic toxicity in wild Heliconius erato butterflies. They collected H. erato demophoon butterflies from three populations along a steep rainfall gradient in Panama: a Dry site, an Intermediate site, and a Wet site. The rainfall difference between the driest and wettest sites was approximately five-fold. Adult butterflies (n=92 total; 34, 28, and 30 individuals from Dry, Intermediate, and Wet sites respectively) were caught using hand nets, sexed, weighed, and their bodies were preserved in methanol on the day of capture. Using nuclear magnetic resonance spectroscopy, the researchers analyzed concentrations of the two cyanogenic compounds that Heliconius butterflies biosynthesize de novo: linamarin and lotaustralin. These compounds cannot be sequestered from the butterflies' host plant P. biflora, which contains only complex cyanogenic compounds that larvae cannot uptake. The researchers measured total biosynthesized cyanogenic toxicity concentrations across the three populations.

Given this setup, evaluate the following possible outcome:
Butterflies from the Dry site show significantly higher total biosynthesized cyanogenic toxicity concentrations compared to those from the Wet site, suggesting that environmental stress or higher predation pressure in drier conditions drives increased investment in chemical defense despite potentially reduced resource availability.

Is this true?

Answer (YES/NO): NO